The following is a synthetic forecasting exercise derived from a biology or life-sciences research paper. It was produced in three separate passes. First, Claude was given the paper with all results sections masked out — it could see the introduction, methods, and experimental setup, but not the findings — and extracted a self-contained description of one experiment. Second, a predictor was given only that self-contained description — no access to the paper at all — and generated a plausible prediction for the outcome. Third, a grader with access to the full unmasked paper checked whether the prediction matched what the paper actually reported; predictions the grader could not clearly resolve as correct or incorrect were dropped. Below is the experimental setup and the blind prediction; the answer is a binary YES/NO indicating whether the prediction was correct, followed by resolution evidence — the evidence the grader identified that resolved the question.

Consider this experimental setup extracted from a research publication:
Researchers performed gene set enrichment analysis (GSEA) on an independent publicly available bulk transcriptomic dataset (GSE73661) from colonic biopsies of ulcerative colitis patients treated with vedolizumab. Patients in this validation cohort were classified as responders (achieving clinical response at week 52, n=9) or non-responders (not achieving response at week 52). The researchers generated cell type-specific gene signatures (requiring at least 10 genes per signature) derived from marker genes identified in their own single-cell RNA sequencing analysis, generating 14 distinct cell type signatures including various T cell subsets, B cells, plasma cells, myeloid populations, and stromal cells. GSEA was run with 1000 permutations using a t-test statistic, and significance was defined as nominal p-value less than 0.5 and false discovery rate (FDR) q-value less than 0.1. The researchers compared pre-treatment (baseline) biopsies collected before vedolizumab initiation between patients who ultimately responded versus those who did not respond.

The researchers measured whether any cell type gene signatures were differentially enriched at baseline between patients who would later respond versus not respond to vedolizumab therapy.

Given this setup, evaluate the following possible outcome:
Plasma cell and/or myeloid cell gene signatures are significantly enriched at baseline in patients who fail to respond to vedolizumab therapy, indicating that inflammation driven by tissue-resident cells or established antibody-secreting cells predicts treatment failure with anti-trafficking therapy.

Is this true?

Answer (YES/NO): YES